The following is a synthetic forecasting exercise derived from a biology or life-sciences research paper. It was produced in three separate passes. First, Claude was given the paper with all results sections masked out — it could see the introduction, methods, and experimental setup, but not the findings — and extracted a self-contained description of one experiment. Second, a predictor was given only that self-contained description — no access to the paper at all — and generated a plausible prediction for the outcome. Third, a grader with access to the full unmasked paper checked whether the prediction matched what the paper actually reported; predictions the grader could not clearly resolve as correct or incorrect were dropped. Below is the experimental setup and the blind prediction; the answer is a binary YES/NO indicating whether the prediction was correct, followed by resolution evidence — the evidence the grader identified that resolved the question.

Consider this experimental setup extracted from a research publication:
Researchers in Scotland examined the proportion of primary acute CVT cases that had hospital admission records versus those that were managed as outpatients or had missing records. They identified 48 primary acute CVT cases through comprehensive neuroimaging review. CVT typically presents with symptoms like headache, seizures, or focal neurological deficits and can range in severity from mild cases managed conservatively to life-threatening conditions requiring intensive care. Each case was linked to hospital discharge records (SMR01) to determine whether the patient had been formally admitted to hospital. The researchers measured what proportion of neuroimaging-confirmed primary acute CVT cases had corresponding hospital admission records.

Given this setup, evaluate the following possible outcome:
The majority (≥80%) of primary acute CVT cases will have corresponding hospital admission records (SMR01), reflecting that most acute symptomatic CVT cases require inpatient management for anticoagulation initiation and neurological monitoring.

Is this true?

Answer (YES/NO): NO